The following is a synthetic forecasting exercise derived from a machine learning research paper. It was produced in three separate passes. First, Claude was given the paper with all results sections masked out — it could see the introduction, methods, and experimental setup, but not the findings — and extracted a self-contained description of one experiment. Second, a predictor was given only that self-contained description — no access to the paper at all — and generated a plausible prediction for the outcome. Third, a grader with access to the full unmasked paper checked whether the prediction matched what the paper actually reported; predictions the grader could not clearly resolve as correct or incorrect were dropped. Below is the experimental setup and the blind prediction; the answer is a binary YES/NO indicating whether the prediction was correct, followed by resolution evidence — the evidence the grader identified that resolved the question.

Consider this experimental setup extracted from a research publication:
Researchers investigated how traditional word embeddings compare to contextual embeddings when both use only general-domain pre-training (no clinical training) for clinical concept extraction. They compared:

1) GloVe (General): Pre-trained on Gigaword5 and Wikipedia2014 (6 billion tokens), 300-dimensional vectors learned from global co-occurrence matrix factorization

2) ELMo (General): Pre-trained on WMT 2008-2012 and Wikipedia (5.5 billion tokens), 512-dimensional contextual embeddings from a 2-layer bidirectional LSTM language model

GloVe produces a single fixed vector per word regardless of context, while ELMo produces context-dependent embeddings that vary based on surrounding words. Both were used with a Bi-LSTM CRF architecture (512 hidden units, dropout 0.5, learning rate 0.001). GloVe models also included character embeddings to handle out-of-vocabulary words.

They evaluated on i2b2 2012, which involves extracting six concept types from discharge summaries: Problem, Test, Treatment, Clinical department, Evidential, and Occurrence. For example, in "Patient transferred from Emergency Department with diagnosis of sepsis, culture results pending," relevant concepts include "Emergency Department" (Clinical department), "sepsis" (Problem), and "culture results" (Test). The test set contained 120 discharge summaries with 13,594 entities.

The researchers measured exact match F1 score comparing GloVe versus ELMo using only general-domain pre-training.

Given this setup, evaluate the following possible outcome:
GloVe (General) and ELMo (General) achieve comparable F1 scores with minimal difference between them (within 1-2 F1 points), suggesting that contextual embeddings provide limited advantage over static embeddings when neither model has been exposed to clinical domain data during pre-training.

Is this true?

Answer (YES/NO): YES